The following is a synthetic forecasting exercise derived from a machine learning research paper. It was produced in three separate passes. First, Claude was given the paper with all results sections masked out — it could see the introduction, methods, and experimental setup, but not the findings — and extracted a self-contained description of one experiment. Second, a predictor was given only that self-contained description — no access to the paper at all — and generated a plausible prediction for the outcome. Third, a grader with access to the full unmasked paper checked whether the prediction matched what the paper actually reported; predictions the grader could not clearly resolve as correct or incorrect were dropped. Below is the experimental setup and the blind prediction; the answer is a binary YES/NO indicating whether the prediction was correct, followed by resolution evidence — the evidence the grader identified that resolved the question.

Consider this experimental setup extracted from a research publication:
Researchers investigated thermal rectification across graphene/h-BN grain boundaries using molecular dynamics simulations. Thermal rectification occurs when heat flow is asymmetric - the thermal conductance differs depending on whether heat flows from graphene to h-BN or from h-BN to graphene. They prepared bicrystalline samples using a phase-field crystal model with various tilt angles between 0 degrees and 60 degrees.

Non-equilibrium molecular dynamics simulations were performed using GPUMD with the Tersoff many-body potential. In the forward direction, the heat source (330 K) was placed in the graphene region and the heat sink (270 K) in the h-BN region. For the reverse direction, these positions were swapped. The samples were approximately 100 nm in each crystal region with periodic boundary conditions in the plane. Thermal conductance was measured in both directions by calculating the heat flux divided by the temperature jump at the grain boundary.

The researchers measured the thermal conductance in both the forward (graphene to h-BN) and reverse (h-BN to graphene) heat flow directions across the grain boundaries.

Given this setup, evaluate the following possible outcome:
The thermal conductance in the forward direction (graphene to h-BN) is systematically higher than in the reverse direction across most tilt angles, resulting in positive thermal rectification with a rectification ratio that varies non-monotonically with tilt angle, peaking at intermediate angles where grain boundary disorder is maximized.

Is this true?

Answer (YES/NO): NO